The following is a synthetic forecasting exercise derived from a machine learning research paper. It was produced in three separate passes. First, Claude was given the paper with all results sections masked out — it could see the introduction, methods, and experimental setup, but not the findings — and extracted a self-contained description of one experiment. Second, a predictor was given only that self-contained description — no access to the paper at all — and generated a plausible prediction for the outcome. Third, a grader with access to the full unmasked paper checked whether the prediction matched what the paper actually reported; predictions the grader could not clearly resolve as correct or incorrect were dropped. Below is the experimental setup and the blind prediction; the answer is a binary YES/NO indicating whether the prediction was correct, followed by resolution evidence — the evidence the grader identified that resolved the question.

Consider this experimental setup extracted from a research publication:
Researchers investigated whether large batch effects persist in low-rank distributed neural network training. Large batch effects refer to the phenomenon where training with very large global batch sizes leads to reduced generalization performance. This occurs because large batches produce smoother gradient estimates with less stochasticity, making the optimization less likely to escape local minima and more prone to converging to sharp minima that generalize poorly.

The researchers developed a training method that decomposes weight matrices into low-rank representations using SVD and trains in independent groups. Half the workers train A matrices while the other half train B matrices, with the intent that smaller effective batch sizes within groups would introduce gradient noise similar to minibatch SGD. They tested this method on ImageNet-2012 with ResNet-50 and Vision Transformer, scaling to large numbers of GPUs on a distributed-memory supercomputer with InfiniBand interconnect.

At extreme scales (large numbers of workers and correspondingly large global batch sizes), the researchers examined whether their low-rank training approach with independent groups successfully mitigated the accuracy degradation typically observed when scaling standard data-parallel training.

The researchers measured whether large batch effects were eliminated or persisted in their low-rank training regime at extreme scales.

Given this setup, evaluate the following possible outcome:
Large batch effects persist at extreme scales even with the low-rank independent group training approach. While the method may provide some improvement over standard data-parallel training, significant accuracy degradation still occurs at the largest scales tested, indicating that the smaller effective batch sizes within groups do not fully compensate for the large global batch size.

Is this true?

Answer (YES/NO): YES